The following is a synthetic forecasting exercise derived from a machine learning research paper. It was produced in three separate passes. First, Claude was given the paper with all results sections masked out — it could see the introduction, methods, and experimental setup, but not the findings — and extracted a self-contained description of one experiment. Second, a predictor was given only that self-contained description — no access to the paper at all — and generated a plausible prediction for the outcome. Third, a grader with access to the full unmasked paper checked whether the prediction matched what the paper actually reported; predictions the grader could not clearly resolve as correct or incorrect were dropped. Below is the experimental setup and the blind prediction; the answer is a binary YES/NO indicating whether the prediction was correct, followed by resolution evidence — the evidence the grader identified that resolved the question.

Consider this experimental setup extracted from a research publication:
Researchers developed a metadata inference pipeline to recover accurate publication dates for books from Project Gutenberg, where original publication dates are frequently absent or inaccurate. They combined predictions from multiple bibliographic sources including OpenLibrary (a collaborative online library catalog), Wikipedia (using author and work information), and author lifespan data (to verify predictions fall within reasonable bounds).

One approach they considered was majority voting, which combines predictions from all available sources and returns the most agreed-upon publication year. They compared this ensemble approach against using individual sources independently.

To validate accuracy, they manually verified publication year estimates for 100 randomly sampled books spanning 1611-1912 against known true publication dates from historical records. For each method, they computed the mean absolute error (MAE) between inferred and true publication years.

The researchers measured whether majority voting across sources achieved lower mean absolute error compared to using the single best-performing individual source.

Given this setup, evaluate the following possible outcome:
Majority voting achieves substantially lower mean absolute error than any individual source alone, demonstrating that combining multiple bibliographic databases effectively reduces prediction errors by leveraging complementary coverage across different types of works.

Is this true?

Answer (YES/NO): NO